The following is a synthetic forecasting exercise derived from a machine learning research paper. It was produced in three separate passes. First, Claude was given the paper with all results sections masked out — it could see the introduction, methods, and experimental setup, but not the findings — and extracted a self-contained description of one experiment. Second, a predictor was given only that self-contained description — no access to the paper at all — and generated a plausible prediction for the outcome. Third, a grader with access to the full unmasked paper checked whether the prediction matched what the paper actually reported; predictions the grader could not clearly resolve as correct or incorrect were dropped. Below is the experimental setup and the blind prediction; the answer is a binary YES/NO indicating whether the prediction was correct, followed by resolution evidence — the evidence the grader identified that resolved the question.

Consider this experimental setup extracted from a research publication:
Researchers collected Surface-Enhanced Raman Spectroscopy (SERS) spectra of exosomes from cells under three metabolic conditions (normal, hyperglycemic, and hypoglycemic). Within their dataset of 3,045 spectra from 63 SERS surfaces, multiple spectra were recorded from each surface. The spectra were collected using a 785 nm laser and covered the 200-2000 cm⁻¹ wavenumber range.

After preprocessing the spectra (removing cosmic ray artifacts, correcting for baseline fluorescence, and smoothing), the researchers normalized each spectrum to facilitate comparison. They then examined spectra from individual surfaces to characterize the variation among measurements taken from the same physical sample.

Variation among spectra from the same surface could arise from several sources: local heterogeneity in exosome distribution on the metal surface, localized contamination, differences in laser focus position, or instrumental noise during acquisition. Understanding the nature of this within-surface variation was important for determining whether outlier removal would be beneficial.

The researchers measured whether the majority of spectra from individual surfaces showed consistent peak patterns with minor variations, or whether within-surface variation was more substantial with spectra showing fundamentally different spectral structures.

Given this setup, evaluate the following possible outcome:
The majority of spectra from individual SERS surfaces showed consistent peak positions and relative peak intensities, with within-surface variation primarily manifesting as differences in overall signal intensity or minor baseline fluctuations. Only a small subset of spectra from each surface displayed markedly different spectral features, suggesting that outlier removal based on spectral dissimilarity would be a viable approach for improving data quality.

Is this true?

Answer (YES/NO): YES